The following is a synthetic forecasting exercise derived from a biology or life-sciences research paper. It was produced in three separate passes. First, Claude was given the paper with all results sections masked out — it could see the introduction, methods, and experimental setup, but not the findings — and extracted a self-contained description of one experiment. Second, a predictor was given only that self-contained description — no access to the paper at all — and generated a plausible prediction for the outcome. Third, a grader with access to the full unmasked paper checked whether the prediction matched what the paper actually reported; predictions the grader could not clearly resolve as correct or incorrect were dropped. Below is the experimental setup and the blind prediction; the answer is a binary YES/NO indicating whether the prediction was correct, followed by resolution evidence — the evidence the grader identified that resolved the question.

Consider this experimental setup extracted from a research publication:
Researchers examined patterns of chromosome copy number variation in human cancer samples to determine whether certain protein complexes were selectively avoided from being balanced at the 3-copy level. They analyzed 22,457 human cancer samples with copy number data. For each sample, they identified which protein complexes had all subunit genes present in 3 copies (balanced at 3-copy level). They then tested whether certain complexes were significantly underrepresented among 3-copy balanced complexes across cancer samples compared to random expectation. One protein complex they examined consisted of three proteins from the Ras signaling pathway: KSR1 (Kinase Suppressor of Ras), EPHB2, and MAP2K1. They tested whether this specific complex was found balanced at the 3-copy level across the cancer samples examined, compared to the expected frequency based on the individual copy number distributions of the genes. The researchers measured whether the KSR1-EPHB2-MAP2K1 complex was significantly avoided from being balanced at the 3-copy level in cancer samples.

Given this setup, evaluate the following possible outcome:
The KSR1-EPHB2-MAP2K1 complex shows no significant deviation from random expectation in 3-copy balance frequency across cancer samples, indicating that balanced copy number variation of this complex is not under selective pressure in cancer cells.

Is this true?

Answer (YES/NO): NO